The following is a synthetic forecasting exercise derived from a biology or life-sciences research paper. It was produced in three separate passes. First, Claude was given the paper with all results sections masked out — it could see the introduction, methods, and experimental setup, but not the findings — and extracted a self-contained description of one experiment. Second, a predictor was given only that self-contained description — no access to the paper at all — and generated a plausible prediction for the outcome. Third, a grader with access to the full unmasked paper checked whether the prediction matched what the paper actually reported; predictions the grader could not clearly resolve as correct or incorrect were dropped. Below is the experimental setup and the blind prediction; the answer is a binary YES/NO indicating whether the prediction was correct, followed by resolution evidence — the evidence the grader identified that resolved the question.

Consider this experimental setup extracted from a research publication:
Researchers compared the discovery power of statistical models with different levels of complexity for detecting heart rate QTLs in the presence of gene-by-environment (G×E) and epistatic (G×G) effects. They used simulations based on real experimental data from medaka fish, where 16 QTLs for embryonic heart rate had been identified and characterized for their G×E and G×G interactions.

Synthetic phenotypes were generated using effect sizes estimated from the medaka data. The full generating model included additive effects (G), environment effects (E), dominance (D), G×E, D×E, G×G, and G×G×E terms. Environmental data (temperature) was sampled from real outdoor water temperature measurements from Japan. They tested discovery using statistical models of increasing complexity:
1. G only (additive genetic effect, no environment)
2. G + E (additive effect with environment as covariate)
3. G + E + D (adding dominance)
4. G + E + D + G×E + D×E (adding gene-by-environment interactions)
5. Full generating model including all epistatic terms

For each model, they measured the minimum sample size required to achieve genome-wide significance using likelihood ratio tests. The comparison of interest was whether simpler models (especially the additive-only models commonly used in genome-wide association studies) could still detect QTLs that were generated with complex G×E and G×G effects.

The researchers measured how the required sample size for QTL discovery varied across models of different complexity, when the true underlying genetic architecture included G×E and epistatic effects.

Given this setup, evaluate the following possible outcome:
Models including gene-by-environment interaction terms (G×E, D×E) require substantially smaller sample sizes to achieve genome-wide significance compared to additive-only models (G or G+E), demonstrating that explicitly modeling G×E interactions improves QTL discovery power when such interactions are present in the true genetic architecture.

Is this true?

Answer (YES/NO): NO